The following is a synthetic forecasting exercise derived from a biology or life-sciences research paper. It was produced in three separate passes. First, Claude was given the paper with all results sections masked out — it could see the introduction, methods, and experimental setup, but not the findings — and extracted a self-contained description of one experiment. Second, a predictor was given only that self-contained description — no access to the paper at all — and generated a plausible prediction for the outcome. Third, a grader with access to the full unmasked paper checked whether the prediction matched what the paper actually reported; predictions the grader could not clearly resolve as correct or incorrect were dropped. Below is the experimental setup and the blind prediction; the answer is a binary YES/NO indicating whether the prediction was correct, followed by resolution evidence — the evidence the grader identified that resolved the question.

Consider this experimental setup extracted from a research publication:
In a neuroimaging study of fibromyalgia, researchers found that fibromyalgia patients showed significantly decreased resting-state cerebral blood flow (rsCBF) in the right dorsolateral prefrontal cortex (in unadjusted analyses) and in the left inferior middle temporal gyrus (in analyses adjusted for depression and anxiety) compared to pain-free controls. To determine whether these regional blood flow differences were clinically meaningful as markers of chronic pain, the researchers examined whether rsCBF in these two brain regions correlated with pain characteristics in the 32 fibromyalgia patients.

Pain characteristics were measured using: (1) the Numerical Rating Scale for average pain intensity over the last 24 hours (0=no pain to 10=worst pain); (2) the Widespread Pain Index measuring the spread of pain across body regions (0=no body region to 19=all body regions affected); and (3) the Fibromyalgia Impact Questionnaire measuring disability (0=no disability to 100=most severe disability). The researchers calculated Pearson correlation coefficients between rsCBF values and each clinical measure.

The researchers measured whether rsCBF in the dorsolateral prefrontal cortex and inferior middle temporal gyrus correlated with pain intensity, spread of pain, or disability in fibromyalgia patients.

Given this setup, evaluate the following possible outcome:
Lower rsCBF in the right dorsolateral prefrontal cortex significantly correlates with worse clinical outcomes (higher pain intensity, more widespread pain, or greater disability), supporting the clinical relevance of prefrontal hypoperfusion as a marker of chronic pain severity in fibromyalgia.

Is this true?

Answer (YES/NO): NO